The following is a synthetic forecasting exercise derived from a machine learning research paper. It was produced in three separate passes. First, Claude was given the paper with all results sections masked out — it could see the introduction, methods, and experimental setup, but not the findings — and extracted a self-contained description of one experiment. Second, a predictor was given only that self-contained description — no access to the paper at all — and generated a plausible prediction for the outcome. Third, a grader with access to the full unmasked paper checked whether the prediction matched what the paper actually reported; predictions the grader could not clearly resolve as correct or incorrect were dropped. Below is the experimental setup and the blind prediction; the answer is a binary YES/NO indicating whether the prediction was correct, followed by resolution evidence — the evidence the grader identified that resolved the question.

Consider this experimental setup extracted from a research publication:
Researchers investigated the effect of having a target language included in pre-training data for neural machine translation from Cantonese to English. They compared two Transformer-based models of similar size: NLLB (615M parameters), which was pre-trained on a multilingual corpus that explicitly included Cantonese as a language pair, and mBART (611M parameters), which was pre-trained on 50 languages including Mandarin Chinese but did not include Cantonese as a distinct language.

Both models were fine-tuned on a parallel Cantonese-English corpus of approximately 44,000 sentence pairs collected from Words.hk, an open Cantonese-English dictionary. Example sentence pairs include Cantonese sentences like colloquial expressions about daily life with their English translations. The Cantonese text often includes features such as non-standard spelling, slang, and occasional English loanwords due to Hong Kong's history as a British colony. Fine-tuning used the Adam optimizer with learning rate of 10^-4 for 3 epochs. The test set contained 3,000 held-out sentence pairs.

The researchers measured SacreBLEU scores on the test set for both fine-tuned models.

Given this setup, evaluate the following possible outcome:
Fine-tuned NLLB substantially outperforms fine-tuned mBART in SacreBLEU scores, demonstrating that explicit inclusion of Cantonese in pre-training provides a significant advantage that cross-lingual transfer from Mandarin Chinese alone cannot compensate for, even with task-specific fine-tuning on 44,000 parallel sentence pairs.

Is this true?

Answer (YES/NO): NO